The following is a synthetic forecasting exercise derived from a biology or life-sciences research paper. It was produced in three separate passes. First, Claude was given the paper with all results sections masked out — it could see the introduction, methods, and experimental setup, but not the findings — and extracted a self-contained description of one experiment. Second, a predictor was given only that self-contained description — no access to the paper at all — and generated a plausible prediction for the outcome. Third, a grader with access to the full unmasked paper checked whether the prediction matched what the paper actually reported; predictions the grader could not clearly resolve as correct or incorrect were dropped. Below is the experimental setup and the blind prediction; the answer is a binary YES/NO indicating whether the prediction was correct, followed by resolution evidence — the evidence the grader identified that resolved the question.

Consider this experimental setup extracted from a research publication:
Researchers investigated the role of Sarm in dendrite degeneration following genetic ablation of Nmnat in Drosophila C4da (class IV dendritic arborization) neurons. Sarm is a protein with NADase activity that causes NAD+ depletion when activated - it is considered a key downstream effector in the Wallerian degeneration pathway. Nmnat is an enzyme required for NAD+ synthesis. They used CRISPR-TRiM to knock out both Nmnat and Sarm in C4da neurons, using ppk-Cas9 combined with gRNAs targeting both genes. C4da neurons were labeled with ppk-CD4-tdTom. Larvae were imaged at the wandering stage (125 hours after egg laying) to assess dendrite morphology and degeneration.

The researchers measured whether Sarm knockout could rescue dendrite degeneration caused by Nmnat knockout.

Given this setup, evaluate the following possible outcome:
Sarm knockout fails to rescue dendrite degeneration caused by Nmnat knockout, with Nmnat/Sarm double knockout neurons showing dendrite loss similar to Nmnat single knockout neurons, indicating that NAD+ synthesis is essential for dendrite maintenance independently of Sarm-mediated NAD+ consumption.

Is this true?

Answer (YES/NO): NO